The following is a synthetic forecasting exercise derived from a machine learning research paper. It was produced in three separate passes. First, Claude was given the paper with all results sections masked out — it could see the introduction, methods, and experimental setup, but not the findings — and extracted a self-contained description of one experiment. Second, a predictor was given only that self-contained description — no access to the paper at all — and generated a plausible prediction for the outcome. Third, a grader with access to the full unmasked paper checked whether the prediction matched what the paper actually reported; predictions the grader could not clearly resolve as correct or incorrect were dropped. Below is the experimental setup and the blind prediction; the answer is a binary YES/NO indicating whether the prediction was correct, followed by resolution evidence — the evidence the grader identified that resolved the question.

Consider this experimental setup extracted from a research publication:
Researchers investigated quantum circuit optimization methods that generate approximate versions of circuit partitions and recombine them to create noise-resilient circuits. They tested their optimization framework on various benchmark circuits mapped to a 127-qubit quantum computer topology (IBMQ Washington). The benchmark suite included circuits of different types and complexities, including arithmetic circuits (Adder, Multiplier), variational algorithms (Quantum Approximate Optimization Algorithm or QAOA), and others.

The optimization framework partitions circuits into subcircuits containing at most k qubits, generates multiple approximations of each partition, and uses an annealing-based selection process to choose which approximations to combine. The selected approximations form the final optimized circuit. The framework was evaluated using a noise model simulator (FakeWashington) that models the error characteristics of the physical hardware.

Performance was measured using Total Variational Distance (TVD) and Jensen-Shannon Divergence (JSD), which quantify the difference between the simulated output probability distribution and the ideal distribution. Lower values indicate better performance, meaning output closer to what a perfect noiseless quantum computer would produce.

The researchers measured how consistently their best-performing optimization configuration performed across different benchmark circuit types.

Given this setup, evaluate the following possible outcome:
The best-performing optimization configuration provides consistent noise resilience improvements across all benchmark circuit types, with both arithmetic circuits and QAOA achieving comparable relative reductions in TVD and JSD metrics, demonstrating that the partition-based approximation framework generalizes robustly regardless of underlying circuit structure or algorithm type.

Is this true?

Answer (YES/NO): NO